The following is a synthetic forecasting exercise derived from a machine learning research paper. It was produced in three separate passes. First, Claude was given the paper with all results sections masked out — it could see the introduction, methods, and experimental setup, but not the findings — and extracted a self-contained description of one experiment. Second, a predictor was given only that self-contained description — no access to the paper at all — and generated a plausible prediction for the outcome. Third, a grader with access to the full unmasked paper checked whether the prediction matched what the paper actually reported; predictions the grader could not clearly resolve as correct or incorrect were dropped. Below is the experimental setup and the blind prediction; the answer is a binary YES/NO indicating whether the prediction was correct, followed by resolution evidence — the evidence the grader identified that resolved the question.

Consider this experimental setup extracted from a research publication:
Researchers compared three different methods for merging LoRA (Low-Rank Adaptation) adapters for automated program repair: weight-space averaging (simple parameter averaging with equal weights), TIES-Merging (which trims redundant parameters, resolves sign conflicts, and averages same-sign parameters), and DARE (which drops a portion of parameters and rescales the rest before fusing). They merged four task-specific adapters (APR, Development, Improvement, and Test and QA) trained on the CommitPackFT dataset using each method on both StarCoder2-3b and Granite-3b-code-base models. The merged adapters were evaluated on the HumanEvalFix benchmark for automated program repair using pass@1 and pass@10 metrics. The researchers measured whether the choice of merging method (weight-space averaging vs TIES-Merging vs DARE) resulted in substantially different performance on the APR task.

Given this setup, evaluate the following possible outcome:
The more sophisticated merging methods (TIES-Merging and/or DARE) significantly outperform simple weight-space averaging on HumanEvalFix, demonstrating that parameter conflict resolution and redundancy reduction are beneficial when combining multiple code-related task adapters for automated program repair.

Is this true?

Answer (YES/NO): NO